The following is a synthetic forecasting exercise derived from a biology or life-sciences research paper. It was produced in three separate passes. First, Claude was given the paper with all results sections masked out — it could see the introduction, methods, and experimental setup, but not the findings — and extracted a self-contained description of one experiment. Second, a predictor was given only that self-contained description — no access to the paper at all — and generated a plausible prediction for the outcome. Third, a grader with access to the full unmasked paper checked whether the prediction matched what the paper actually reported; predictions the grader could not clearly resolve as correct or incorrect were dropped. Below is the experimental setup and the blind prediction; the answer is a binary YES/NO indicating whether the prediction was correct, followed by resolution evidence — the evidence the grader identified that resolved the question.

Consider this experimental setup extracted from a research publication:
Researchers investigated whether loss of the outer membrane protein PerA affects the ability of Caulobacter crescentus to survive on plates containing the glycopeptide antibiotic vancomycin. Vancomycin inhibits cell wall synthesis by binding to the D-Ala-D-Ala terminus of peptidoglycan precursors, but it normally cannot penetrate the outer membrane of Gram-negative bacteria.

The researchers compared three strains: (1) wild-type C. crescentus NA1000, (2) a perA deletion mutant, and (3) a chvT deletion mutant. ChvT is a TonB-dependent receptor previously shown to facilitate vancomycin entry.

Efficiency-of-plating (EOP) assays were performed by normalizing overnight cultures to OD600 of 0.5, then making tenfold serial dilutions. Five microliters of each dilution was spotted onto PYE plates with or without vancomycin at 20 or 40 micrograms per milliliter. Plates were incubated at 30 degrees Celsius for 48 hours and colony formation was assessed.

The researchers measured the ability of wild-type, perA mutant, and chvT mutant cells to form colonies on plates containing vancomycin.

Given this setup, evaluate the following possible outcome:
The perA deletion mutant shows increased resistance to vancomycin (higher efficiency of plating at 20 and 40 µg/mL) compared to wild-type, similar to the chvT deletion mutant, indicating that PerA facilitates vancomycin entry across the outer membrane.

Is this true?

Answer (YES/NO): NO